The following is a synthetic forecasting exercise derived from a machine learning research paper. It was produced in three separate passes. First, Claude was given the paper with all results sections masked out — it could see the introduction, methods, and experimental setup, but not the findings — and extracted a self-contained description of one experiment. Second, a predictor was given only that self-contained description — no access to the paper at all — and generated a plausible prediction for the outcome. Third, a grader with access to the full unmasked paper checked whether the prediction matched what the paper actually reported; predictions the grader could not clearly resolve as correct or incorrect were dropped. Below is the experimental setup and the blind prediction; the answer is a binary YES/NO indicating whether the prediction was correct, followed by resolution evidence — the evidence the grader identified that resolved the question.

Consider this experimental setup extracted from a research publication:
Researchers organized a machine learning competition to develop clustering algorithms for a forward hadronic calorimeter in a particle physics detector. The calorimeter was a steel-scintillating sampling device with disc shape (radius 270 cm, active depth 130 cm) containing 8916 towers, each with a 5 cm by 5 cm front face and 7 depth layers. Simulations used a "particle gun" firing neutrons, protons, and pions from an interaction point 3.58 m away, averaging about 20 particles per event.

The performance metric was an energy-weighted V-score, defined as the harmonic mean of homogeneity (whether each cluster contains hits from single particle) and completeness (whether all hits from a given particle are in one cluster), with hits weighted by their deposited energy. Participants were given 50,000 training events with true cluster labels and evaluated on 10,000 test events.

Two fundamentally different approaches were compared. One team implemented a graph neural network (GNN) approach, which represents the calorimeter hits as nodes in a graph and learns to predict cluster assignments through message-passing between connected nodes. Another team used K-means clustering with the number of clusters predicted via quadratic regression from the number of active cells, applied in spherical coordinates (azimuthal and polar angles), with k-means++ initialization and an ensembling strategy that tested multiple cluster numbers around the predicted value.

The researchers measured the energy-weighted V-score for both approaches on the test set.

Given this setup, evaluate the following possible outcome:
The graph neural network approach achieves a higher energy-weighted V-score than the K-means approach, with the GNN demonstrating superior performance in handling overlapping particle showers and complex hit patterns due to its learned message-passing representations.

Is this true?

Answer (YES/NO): NO